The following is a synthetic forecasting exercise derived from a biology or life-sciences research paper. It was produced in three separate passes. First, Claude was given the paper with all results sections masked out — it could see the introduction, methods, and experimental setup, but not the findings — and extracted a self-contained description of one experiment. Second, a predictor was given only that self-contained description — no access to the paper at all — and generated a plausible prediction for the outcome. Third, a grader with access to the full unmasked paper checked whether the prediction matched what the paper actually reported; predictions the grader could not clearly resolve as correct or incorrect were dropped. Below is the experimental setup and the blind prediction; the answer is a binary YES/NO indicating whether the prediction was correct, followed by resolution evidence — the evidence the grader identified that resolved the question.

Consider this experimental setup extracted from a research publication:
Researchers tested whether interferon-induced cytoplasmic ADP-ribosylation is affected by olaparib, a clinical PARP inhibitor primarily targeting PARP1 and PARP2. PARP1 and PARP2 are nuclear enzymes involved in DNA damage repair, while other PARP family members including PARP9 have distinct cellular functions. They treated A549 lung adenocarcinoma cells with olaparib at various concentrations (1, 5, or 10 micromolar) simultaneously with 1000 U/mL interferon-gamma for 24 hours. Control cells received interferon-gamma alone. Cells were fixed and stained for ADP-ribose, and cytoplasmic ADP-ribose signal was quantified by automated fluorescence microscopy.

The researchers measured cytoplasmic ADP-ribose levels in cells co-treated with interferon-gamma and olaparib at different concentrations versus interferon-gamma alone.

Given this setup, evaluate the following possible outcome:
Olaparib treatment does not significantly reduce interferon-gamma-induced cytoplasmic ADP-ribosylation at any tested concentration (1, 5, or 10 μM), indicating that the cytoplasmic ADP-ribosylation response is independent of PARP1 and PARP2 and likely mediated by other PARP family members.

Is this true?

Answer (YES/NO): YES